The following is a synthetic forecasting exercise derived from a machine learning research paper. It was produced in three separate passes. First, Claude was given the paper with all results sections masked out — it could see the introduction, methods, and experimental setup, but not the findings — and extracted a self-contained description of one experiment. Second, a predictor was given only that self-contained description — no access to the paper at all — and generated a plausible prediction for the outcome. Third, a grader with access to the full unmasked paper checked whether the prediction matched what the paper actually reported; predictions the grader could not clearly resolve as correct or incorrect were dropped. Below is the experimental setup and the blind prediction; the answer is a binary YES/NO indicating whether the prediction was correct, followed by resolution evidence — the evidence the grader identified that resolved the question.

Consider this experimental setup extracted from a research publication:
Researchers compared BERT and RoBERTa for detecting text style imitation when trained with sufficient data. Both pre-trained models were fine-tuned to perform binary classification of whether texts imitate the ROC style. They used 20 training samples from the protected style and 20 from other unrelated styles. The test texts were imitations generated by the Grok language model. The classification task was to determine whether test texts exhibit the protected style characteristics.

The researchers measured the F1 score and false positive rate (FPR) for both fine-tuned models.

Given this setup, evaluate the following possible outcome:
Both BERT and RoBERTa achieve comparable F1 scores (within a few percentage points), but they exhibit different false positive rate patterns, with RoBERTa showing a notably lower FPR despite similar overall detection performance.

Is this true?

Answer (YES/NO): NO